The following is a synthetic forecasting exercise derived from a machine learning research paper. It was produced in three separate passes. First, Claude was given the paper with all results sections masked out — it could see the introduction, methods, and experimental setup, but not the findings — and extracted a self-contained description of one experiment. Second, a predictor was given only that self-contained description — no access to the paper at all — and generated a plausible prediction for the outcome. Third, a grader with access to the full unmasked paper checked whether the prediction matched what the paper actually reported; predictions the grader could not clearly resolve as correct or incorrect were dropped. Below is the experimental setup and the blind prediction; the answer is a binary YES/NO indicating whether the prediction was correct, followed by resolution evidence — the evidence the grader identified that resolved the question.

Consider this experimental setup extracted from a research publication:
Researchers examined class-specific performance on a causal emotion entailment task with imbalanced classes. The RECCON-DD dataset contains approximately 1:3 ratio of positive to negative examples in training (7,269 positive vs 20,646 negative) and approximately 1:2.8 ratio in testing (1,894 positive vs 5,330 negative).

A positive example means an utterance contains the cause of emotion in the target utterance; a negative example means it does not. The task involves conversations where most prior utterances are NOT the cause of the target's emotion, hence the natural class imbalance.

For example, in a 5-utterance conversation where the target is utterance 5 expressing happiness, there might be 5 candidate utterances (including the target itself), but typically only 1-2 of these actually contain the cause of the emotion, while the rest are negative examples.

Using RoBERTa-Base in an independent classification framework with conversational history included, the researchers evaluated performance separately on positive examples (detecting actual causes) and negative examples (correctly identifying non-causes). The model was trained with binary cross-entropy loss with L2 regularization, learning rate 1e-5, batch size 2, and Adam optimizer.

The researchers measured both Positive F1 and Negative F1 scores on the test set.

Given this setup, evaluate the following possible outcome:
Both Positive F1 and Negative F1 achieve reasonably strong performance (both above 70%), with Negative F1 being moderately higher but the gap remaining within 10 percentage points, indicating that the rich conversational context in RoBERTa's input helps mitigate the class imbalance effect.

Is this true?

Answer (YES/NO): NO